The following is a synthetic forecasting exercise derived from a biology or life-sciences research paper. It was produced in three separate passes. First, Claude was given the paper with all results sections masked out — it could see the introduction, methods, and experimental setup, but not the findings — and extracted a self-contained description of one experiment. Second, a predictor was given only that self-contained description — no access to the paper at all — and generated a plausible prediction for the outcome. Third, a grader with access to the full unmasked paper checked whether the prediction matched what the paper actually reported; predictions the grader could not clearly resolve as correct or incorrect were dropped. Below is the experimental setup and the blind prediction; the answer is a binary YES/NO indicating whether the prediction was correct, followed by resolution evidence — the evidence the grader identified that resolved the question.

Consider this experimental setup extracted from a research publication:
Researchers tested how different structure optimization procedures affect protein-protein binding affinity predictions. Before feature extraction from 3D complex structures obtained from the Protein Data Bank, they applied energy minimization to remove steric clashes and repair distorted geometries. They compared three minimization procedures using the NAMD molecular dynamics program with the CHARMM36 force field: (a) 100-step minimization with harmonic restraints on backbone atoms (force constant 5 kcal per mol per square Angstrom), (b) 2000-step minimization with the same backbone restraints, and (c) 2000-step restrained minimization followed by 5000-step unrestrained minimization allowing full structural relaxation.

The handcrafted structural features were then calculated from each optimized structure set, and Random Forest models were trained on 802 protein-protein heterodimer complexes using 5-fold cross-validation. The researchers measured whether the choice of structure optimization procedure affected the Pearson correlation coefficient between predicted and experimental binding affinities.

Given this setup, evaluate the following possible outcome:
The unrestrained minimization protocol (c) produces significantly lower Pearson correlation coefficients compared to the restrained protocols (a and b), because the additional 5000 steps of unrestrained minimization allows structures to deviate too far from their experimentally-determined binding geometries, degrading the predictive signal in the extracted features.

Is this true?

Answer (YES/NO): NO